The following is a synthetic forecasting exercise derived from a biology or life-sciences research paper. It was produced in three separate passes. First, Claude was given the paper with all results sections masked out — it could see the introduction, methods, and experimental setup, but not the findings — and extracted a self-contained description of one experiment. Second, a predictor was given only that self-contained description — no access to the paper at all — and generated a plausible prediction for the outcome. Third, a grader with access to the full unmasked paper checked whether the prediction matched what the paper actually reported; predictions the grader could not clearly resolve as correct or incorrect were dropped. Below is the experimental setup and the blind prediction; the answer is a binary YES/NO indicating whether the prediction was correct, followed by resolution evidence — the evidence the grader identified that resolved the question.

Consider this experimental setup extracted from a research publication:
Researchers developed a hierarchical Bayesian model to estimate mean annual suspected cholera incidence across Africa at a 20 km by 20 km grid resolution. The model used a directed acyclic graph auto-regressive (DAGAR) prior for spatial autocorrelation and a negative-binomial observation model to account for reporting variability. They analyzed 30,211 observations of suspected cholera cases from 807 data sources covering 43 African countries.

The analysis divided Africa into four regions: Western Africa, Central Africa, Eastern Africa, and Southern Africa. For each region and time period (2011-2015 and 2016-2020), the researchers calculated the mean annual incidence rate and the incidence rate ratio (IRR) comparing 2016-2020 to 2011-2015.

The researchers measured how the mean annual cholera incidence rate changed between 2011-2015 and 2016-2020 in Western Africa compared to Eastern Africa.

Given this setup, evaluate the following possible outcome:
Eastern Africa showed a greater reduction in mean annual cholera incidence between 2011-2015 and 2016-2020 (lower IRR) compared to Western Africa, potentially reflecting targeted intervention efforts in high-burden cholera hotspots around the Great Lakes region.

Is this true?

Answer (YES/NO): NO